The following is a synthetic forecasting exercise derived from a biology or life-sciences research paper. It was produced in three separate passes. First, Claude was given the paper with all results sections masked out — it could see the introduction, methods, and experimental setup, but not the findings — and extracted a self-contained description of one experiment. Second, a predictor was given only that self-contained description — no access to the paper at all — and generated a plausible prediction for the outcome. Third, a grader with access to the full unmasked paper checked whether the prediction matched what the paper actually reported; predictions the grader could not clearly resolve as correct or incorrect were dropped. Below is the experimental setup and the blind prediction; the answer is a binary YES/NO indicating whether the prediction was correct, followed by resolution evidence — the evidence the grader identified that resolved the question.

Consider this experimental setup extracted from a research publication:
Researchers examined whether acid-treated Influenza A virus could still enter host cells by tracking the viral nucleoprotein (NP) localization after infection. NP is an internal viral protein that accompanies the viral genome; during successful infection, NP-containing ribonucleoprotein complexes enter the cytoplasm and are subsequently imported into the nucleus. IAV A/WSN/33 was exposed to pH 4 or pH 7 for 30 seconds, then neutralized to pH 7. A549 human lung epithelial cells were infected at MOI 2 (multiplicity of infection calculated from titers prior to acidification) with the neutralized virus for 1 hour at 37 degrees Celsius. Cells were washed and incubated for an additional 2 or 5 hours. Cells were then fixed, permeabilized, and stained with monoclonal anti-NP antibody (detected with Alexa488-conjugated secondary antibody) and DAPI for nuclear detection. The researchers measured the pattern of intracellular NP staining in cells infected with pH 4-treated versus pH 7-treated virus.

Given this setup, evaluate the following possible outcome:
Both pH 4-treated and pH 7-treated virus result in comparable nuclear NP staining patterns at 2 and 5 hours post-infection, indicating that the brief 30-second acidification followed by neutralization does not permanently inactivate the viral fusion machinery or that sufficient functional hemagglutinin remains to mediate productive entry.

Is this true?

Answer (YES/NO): NO